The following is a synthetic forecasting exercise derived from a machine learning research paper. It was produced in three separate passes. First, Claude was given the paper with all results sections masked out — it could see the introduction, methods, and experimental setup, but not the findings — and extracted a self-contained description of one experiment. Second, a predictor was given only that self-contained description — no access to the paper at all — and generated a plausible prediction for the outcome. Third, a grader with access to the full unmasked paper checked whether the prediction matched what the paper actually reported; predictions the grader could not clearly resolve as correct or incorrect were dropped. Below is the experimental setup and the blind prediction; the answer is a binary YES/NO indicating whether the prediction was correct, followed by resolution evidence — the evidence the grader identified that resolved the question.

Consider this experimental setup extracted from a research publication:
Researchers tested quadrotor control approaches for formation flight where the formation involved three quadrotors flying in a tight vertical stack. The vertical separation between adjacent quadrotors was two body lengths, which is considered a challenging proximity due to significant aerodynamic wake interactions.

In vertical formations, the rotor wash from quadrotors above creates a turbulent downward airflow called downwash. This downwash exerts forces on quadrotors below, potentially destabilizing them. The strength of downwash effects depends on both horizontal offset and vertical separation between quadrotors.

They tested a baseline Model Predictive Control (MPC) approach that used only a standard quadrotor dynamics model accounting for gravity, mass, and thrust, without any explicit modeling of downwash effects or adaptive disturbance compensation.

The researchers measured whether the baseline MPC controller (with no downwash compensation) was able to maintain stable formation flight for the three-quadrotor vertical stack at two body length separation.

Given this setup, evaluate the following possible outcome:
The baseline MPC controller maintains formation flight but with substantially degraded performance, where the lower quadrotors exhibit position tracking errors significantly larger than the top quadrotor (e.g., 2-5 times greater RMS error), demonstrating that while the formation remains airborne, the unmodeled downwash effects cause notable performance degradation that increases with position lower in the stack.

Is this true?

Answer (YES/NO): NO